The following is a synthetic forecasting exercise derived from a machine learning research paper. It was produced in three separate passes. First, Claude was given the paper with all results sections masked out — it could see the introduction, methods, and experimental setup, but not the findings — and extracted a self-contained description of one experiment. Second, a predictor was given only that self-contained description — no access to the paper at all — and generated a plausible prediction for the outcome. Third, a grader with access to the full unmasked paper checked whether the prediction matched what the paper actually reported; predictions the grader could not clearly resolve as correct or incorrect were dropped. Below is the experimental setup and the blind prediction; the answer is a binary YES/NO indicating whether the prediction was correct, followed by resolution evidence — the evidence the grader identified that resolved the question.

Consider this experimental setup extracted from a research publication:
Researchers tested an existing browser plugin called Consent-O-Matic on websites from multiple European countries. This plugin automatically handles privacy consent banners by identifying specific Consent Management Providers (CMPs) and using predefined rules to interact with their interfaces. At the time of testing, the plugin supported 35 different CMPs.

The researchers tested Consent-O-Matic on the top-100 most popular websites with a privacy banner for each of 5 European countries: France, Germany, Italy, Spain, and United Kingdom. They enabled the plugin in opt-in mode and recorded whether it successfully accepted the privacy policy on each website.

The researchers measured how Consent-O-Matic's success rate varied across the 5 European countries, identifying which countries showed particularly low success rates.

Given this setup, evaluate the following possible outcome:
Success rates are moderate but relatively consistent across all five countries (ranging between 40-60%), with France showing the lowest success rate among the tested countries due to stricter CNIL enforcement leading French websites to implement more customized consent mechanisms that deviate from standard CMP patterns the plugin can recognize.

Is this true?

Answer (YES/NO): NO